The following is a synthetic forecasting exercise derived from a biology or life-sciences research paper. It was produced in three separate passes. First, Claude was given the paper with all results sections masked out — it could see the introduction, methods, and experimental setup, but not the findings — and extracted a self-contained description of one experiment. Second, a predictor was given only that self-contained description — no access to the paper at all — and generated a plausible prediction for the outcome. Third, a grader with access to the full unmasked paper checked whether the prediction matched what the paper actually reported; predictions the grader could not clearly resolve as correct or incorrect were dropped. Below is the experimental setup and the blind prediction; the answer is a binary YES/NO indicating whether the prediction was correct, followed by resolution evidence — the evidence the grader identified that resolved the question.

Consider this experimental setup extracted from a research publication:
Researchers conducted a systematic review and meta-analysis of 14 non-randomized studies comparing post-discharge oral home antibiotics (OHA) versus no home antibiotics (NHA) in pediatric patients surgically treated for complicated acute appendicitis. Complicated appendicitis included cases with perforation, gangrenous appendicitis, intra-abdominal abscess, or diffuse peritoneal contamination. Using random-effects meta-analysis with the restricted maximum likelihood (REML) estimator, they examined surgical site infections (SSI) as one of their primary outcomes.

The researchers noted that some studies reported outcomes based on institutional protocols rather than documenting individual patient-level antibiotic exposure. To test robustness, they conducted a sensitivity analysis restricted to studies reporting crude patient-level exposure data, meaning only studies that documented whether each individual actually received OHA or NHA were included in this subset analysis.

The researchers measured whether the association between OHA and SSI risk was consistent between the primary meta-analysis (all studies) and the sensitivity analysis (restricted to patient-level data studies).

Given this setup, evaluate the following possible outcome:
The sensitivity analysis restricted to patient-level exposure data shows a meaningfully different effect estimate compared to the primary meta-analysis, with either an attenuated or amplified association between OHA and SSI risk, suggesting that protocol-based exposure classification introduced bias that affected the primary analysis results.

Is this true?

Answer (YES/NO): NO